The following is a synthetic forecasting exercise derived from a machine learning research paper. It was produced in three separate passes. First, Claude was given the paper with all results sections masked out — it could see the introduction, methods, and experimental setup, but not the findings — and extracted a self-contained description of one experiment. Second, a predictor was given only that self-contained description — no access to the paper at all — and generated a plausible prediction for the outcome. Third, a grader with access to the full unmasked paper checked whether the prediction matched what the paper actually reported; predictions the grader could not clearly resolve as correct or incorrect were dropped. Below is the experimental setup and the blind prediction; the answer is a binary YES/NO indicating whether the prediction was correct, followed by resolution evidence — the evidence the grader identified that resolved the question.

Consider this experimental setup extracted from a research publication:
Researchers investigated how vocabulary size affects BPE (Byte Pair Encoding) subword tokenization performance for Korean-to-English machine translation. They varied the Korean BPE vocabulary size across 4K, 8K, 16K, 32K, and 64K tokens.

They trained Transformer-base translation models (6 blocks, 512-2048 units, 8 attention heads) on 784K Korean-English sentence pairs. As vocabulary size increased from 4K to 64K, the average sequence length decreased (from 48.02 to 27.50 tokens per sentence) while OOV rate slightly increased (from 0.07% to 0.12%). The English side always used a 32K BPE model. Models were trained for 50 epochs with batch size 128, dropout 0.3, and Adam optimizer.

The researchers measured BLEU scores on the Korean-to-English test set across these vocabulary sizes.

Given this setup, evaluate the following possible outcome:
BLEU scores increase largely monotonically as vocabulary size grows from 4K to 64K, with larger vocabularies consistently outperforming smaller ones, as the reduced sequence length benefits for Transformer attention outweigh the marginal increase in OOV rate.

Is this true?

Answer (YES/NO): NO